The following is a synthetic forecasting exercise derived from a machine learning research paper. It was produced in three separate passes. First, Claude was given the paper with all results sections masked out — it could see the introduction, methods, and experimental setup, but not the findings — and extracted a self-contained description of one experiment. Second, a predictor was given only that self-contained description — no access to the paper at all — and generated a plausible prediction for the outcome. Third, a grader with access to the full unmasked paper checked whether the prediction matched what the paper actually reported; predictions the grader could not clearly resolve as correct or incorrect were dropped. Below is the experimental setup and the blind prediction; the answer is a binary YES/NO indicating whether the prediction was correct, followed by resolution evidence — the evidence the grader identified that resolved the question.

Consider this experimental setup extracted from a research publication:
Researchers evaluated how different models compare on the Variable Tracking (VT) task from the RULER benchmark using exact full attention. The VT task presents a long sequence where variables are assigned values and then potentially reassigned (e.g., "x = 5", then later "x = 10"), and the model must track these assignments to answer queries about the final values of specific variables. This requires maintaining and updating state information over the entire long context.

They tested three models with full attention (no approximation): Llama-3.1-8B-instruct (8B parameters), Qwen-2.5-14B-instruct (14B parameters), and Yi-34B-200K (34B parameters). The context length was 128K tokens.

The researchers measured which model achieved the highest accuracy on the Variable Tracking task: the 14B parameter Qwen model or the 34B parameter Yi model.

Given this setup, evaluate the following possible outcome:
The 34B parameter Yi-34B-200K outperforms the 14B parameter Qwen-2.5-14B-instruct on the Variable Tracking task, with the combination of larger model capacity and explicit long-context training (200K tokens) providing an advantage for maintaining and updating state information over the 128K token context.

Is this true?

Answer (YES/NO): NO